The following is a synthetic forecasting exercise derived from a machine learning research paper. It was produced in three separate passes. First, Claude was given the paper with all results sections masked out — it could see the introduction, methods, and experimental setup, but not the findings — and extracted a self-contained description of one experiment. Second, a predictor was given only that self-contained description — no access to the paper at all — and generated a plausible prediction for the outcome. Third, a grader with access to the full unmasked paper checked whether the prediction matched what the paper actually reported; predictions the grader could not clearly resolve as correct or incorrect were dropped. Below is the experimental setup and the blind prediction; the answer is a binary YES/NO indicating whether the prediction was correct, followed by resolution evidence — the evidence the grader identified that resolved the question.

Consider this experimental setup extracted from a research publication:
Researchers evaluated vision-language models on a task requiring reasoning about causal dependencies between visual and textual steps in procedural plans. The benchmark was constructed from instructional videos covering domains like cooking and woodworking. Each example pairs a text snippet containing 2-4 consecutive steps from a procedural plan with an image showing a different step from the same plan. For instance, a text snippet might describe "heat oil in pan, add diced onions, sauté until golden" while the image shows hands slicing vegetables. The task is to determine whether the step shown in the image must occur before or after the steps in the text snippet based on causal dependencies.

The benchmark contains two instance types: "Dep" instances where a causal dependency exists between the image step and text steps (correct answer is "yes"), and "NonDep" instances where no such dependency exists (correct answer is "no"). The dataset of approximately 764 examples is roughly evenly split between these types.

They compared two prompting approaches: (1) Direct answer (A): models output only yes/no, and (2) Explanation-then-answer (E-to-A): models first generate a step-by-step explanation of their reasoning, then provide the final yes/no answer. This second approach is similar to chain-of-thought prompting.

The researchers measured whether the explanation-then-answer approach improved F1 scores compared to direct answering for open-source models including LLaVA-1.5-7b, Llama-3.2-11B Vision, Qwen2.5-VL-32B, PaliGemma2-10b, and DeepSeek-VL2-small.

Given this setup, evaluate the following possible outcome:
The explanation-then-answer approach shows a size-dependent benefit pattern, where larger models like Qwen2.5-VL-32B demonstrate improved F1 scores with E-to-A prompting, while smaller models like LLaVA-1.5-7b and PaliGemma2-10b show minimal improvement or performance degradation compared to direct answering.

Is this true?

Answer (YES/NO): NO